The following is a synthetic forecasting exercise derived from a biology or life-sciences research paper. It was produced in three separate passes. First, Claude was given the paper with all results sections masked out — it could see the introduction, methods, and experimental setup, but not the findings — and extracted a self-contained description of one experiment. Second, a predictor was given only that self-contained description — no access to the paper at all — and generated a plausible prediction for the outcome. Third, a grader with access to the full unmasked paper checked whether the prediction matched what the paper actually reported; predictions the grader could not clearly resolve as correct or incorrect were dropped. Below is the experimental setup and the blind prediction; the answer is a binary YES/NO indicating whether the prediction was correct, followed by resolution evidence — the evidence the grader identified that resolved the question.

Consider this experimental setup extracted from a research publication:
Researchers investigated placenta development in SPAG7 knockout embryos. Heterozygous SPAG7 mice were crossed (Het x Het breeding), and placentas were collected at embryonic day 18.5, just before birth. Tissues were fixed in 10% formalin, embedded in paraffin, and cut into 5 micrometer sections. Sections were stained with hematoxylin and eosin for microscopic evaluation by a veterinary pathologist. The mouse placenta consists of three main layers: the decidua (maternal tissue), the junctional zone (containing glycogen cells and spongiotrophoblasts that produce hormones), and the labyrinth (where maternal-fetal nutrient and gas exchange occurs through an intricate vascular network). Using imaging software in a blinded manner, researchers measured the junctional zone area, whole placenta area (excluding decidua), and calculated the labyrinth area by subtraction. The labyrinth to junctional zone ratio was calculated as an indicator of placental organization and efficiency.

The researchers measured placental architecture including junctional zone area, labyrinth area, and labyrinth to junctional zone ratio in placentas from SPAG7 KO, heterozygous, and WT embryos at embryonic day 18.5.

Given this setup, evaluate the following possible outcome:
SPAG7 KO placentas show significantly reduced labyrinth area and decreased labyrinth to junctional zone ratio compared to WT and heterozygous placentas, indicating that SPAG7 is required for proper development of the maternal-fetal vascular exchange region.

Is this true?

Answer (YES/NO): NO